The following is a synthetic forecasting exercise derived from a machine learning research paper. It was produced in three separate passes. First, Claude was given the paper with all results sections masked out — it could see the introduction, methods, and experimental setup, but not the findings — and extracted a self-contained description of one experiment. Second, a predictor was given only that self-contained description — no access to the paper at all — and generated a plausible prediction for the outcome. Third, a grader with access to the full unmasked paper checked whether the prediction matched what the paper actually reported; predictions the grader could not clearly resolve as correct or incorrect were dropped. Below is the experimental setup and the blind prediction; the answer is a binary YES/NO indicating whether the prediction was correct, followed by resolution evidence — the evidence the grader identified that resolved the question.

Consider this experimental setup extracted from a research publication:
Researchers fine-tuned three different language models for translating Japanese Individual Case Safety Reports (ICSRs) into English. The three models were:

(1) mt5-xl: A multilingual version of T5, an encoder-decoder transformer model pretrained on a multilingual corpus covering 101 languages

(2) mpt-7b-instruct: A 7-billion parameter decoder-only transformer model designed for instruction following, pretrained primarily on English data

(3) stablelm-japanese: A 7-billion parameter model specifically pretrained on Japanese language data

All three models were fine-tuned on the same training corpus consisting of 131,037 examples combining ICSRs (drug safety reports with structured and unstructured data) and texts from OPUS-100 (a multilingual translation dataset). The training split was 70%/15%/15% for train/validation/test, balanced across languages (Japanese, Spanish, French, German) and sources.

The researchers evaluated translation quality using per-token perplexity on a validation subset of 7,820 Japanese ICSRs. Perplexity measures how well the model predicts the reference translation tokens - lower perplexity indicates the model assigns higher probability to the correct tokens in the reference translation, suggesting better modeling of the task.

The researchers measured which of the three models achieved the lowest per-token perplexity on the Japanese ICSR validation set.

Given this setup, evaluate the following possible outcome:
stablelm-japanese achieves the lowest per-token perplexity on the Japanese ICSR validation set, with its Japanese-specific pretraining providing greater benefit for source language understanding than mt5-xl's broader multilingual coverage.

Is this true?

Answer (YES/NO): NO